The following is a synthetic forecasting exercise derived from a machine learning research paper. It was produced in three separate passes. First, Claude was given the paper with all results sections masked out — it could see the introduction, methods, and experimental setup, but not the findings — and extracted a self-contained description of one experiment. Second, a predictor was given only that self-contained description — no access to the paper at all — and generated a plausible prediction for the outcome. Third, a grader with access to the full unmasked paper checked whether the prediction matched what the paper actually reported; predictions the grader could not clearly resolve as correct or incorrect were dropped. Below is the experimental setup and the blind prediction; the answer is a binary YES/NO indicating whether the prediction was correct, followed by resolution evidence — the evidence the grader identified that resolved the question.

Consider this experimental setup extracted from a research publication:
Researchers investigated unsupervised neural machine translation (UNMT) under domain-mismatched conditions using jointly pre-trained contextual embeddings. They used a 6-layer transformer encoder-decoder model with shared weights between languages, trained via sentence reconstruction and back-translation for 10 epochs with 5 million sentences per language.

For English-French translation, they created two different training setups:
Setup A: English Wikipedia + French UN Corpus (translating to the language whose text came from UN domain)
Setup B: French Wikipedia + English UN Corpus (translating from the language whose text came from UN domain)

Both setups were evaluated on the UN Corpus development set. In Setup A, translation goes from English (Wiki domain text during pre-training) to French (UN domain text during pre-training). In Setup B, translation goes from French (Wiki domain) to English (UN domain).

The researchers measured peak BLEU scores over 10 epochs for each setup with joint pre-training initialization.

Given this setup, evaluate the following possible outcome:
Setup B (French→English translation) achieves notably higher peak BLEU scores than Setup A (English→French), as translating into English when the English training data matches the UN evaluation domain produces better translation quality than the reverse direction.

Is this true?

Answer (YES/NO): NO